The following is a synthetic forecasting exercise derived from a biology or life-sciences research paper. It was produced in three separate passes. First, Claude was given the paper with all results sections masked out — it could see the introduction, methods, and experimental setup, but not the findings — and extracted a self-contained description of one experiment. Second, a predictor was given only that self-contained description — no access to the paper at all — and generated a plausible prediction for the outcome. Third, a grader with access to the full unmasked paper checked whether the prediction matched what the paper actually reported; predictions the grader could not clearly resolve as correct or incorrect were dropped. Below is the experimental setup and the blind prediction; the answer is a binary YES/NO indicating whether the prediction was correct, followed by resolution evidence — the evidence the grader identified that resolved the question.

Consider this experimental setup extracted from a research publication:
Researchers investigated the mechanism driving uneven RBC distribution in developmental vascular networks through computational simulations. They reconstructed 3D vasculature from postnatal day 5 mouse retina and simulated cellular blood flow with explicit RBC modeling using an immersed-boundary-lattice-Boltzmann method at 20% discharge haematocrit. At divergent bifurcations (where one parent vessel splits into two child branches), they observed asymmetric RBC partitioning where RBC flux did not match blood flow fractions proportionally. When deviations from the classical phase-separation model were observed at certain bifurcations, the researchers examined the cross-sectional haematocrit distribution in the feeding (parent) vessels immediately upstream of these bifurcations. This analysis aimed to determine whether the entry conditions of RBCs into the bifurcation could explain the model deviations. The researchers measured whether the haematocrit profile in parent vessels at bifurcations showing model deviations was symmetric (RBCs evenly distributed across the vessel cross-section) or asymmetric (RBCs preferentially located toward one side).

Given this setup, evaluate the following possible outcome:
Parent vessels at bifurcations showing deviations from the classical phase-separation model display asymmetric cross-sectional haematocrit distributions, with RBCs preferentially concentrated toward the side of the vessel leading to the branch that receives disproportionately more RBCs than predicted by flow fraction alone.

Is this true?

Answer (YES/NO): YES